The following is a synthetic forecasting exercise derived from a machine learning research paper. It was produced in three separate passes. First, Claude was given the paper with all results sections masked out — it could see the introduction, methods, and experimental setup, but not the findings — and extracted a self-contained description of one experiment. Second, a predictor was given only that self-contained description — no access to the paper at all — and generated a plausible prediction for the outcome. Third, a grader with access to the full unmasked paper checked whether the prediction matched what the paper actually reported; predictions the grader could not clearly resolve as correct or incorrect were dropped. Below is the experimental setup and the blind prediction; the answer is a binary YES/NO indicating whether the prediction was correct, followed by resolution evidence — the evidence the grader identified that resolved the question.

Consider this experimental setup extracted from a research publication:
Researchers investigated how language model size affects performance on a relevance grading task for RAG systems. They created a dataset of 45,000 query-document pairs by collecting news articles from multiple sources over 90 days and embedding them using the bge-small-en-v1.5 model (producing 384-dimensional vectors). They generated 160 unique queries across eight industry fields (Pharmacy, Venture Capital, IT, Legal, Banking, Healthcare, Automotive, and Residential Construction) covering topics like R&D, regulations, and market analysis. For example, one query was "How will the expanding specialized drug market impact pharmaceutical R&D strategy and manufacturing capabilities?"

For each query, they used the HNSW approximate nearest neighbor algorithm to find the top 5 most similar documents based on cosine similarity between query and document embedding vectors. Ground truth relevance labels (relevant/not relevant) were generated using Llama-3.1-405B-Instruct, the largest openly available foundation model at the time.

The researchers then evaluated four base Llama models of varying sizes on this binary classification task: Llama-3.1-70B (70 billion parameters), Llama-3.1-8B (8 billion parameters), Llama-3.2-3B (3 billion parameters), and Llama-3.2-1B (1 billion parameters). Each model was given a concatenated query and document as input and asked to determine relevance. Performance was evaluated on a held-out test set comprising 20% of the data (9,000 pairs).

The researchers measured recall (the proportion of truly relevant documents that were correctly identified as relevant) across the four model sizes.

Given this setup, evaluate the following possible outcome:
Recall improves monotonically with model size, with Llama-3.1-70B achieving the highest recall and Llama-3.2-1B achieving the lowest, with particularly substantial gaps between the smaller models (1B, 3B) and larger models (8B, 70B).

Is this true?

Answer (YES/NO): NO